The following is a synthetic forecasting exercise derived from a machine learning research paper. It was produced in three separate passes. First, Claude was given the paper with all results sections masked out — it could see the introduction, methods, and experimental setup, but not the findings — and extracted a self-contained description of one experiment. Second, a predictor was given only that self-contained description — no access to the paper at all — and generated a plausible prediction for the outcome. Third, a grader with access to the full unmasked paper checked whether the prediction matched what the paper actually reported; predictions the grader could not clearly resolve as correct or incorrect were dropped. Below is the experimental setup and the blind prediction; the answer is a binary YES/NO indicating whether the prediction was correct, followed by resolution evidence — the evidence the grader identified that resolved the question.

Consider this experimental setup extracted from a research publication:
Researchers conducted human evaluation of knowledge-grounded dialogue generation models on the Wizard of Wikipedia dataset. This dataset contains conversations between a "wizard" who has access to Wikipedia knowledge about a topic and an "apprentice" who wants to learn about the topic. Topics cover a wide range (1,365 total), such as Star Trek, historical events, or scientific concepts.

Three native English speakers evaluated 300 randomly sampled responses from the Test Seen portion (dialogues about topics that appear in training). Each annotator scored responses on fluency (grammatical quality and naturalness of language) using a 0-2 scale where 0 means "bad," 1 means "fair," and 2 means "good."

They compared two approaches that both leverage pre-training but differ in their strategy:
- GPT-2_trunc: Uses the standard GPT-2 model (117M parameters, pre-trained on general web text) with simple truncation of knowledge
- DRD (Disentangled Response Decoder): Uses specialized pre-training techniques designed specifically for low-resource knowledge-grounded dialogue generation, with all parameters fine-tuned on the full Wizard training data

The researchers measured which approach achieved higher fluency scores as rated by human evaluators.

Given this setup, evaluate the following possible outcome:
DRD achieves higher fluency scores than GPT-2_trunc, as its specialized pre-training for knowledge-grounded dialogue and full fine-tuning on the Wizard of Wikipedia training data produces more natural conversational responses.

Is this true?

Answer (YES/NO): NO